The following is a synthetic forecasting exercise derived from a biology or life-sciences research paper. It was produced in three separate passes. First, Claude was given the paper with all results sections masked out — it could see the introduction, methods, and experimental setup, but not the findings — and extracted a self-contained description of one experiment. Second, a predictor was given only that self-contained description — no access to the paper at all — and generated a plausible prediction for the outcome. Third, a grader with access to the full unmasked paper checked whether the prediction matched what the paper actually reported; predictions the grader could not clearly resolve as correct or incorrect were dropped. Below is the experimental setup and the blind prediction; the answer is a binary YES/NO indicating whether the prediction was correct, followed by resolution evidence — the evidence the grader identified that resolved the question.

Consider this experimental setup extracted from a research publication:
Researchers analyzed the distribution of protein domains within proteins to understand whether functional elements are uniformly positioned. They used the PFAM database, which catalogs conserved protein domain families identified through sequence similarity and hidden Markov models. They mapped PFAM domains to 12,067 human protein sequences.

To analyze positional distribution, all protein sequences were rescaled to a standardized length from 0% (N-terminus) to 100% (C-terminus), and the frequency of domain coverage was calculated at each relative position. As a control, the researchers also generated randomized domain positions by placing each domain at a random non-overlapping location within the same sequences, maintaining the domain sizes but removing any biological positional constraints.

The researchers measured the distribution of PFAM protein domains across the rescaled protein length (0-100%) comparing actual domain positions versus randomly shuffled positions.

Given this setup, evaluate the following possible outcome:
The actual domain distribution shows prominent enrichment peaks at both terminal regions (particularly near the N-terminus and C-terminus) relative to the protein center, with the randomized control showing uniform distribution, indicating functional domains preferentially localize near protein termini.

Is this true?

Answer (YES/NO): NO